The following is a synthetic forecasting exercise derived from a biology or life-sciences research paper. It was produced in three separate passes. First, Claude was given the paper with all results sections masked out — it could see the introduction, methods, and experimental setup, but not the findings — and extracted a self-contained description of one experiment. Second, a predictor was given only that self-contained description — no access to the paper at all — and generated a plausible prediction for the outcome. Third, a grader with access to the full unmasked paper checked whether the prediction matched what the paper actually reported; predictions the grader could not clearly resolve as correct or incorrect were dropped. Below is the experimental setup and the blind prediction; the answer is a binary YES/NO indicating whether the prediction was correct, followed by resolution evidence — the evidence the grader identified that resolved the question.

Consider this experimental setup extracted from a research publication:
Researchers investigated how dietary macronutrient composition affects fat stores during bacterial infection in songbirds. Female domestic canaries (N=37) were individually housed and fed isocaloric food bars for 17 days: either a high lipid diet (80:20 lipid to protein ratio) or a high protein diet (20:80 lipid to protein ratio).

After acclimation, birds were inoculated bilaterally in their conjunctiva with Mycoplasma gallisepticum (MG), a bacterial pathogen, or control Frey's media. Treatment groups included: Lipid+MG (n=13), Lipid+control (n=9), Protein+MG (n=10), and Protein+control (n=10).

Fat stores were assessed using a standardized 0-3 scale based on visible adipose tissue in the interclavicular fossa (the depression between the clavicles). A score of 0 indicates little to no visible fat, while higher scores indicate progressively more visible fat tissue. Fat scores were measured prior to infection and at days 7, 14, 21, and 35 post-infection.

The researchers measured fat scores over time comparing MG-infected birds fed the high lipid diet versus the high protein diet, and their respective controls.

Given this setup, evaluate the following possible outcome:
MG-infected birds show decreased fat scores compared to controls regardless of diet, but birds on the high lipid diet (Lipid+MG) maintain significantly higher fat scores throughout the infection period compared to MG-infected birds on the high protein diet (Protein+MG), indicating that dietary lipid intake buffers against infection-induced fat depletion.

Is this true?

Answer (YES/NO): NO